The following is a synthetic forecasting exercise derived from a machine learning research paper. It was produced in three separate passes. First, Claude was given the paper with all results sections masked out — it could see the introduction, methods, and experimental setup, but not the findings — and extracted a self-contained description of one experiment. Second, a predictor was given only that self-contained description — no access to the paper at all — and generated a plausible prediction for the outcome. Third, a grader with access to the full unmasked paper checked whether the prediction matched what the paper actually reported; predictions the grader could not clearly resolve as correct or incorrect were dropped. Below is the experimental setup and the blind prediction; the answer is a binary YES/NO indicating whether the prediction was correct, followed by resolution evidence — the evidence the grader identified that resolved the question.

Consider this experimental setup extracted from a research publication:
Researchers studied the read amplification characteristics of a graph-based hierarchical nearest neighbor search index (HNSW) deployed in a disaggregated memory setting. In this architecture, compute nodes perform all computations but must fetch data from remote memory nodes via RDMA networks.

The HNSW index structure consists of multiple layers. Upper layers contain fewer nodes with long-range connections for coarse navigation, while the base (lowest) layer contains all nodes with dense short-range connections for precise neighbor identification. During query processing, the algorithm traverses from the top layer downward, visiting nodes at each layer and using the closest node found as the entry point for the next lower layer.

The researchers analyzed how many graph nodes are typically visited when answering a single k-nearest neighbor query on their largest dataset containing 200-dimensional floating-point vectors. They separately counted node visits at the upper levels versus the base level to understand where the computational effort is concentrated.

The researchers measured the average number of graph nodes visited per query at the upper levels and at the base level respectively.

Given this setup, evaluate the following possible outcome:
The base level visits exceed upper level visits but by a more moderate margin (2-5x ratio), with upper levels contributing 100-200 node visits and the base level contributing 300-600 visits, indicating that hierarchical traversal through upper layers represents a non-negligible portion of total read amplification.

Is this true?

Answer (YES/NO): NO